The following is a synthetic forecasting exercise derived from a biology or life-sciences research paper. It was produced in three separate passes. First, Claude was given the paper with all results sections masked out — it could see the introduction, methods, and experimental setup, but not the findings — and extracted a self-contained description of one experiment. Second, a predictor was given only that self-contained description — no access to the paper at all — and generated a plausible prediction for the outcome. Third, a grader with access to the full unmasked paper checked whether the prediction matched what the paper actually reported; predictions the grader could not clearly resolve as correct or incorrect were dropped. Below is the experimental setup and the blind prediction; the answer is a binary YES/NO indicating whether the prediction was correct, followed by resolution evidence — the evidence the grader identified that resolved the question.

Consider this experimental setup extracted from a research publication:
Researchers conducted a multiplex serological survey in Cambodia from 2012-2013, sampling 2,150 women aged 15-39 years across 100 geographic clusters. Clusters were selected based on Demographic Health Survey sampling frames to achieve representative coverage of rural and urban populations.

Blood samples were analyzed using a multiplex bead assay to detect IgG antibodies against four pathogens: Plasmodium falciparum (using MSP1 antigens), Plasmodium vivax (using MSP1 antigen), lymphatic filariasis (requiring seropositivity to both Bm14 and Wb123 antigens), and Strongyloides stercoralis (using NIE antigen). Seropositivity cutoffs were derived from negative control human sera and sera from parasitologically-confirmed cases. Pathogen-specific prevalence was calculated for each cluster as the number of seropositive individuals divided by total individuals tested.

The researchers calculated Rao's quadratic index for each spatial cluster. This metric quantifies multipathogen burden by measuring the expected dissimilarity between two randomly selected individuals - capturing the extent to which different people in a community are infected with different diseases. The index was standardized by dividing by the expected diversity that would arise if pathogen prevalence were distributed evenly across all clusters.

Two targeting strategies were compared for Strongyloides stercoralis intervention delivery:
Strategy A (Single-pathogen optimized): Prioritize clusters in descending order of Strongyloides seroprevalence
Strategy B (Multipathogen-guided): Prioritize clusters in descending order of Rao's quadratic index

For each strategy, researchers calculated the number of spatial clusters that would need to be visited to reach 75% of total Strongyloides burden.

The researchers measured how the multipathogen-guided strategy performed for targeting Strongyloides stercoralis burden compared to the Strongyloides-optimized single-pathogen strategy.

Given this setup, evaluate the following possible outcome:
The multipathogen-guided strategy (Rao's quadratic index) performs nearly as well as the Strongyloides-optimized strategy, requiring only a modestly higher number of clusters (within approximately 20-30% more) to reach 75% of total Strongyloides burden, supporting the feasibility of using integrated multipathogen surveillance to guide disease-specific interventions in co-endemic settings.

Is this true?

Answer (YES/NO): NO